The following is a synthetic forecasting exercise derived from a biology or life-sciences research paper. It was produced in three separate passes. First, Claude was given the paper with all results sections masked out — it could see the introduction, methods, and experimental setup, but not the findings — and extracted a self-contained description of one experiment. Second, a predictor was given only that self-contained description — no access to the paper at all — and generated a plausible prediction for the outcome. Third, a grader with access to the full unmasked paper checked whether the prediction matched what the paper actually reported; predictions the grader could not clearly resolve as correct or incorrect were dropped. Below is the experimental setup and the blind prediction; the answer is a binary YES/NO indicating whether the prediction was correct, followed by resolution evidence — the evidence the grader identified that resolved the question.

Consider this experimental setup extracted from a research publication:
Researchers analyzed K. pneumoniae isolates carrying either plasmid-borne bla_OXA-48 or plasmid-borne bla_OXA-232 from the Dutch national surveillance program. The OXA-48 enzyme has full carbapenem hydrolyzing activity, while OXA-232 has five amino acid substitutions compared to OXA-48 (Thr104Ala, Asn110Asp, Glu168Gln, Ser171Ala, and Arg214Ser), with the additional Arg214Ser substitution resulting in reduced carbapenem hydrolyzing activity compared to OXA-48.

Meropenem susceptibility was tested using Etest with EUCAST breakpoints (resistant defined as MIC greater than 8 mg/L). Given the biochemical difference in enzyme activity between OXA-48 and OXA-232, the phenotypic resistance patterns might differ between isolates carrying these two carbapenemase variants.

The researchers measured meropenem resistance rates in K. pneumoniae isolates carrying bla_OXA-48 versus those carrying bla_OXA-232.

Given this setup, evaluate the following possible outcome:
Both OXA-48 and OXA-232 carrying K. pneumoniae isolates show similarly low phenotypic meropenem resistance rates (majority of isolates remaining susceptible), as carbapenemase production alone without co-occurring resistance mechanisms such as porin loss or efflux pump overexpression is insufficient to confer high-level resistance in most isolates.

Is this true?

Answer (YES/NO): NO